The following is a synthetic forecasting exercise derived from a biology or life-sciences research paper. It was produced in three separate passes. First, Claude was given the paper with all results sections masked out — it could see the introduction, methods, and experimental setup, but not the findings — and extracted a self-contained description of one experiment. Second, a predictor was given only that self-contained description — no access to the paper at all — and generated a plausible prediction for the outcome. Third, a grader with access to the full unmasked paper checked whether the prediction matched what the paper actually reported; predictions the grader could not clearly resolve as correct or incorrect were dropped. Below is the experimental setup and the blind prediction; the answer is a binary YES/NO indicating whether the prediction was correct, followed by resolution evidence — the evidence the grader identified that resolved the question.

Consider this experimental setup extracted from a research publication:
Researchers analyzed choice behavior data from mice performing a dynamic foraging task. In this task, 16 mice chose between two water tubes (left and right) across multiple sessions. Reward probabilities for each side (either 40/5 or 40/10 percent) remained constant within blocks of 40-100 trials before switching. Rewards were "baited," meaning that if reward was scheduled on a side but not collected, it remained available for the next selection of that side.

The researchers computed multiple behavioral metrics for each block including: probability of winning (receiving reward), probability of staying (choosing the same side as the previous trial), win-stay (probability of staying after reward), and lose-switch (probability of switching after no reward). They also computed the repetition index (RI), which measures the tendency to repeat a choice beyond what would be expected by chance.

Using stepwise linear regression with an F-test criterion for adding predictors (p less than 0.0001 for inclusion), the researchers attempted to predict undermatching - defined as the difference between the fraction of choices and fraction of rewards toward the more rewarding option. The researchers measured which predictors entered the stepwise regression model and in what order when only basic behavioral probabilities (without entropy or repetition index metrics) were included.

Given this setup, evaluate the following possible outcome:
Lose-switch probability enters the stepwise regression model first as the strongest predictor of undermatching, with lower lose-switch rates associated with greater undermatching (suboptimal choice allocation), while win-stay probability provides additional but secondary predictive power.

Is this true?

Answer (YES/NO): NO